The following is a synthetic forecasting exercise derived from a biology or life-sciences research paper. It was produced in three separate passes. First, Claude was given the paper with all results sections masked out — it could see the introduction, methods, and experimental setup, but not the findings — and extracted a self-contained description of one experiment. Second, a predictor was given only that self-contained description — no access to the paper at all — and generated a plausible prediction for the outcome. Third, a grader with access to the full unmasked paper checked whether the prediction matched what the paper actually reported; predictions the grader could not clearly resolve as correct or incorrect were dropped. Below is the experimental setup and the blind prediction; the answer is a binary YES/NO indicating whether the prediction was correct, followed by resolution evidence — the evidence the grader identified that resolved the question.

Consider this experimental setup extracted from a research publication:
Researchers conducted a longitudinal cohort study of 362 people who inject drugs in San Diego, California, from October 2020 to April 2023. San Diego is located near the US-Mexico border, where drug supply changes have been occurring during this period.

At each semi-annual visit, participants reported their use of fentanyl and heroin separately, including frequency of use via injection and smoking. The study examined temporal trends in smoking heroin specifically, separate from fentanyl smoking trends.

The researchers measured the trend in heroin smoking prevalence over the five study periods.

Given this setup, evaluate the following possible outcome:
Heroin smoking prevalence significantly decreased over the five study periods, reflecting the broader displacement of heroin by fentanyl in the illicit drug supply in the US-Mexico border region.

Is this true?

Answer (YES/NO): YES